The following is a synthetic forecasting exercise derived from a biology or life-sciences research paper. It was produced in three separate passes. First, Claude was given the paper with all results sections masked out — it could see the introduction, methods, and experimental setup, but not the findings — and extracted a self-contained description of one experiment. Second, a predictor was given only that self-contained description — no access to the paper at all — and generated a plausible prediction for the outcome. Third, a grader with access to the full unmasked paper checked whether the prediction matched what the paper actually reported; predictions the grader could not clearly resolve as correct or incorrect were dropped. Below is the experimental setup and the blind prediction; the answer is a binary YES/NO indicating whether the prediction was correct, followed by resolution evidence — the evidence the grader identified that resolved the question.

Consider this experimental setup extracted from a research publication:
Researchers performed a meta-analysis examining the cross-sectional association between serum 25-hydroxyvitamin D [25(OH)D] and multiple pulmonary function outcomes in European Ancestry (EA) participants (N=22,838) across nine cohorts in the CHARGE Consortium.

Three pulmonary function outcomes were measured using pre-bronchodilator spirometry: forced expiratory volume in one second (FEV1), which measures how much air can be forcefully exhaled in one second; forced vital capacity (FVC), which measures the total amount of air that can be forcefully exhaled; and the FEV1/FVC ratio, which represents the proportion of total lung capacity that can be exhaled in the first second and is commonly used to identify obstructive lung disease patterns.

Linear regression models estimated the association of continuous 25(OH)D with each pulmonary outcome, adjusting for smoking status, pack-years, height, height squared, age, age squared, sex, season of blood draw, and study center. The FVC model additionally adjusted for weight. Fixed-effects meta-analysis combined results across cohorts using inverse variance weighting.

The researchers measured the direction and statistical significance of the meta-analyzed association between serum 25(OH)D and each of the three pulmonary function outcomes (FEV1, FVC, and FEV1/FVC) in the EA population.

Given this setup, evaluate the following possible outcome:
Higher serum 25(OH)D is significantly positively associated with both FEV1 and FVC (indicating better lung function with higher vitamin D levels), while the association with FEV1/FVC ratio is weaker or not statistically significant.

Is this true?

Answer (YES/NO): YES